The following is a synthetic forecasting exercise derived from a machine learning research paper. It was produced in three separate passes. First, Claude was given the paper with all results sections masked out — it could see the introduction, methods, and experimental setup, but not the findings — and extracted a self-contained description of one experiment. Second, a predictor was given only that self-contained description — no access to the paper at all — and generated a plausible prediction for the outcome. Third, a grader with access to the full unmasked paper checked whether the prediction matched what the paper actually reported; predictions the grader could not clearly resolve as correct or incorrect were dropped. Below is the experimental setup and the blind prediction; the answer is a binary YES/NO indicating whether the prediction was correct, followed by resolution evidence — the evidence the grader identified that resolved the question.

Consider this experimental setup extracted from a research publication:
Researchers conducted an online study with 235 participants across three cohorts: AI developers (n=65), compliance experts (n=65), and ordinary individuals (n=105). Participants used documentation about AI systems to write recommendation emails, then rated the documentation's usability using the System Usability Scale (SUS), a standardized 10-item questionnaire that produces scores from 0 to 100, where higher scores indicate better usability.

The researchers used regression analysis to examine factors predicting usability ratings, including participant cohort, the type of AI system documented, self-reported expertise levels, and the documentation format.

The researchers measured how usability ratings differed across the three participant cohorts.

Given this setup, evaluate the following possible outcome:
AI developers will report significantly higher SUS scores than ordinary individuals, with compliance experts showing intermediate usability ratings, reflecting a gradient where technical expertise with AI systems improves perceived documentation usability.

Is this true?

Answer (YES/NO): NO